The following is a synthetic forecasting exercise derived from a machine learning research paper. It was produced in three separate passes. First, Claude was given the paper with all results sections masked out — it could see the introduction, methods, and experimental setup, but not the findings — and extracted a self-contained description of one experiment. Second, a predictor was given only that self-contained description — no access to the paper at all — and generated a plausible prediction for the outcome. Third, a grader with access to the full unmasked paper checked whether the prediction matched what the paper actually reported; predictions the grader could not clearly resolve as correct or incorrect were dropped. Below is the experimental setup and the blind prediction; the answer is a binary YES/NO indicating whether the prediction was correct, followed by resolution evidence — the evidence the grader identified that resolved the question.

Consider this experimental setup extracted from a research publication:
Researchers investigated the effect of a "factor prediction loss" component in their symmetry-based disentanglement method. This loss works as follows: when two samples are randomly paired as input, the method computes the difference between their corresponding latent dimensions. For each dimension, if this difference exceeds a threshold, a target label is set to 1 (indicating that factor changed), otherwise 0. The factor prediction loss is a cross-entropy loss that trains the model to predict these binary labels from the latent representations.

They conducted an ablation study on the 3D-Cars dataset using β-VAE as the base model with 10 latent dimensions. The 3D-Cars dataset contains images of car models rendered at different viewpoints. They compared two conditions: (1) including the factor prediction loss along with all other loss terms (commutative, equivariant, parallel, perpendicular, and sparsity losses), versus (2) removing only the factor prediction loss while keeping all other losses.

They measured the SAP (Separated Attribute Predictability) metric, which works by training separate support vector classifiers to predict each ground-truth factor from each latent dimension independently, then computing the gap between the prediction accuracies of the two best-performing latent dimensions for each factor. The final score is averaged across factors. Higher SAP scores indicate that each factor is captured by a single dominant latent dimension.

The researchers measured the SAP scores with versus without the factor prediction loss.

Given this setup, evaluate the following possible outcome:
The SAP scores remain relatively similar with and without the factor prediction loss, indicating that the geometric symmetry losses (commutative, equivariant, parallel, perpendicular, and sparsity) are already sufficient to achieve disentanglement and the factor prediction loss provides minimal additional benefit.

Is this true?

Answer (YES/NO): NO